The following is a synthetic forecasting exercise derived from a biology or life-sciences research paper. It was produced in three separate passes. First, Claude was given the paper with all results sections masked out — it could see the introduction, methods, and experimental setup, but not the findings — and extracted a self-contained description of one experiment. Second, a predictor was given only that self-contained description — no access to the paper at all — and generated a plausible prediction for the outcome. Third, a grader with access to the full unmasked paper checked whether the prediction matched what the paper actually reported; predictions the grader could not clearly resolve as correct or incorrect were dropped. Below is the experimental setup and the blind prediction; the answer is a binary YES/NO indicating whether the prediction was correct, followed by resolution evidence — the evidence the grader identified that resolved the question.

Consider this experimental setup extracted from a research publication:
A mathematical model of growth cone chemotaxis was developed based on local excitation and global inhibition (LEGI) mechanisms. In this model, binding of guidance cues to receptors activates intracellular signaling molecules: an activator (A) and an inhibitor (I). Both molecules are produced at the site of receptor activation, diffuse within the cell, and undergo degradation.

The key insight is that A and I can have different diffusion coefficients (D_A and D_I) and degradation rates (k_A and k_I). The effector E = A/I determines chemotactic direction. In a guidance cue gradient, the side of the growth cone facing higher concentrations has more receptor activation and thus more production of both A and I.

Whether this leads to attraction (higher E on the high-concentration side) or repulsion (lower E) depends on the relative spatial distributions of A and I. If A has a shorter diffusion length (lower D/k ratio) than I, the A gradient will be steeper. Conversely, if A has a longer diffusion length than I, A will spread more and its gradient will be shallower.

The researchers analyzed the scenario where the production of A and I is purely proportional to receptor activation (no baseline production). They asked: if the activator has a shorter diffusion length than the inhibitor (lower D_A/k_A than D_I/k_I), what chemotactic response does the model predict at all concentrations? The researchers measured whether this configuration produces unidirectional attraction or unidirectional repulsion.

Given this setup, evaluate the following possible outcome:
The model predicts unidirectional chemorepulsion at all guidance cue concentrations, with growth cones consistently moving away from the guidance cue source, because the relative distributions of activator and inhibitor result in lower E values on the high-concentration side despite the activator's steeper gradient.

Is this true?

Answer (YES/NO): NO